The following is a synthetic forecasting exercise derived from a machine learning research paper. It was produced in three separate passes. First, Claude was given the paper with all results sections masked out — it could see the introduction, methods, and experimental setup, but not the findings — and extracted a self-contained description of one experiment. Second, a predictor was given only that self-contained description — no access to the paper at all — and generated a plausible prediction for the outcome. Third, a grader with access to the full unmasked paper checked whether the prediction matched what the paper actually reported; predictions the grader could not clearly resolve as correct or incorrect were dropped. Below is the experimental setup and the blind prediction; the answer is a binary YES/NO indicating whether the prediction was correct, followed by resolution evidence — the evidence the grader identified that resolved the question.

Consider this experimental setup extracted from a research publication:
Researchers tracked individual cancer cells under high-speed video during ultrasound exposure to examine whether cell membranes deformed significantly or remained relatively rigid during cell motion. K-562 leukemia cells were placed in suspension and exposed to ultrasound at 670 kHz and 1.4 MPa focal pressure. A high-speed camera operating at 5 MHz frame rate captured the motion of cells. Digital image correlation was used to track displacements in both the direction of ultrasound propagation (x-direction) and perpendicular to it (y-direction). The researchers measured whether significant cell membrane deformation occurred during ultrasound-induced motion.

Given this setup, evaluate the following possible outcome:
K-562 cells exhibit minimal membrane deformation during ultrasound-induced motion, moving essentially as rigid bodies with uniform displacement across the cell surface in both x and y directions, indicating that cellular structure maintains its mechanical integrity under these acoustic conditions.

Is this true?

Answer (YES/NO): YES